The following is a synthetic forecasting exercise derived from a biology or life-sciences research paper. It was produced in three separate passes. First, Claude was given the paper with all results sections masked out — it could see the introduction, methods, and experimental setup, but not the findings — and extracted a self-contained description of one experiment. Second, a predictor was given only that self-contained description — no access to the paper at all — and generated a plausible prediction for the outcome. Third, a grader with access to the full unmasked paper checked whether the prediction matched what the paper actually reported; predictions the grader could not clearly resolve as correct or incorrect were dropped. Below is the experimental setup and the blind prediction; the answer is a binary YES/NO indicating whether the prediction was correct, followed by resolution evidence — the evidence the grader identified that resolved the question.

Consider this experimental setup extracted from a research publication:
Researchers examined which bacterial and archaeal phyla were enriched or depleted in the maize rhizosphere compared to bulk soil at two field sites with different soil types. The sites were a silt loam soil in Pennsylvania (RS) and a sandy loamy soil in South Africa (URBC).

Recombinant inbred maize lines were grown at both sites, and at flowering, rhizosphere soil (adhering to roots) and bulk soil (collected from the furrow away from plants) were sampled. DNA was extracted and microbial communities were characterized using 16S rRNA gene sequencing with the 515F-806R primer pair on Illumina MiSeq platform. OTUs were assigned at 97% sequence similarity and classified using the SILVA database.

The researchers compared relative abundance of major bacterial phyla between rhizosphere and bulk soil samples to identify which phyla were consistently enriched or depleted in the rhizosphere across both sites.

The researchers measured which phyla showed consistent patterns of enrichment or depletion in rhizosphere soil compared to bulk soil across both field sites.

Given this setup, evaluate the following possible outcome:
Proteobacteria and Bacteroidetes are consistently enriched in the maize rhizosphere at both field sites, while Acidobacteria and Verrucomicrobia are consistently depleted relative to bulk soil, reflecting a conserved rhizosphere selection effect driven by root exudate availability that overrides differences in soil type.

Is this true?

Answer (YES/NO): NO